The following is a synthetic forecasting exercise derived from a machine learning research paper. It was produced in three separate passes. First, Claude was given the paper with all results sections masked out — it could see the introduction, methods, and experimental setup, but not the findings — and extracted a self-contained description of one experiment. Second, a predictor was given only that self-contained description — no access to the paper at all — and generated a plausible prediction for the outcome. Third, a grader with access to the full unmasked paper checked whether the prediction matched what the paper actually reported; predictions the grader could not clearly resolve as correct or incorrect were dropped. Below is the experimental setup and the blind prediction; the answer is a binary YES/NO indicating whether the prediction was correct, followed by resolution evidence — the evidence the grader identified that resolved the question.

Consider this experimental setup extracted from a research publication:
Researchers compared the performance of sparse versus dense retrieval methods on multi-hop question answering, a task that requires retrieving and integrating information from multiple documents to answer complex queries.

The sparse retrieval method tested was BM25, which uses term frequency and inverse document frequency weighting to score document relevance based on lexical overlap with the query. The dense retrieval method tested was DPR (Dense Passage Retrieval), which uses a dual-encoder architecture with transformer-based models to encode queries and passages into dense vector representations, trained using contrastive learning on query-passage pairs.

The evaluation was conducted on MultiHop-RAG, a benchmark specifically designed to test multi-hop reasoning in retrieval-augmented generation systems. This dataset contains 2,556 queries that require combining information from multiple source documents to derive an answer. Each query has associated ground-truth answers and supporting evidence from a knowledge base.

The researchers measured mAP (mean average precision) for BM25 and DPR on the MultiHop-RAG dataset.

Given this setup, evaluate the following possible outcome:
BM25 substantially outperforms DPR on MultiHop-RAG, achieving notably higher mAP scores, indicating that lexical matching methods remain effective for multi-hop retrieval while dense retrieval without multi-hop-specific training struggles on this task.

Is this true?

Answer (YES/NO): YES